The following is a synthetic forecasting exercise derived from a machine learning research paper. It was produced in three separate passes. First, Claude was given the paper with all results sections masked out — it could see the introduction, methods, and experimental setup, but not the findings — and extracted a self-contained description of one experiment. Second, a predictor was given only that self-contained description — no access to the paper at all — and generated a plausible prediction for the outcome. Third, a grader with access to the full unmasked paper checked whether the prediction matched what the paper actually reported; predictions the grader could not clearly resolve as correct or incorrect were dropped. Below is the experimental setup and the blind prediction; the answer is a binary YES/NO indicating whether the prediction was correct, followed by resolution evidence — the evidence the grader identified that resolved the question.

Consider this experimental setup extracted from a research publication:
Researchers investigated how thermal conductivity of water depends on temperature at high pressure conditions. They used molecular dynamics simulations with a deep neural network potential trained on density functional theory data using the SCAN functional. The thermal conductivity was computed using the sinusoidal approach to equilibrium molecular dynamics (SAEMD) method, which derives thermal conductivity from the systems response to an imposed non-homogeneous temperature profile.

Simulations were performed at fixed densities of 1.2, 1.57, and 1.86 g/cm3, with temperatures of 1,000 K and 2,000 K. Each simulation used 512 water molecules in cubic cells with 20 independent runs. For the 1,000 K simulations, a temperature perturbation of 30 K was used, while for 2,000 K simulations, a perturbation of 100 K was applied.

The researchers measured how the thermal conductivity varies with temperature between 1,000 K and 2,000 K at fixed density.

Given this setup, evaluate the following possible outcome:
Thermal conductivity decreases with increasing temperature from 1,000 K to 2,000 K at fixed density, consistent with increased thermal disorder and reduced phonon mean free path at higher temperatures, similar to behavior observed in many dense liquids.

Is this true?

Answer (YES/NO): NO